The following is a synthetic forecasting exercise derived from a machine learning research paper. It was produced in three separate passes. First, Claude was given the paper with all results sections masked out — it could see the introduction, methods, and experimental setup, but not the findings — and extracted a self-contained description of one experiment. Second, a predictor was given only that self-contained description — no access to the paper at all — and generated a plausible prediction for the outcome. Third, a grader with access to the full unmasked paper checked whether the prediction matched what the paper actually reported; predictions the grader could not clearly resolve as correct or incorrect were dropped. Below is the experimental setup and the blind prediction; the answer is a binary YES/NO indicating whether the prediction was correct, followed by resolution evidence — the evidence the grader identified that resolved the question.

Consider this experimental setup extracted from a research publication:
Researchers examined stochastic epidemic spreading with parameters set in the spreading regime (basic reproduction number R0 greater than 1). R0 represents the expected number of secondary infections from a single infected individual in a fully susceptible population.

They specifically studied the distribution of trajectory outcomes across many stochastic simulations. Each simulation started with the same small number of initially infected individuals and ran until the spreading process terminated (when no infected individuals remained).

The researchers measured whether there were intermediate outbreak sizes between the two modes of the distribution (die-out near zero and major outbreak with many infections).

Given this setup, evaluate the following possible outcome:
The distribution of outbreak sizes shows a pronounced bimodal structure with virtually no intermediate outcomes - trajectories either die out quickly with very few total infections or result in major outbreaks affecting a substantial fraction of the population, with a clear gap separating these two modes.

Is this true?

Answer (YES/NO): YES